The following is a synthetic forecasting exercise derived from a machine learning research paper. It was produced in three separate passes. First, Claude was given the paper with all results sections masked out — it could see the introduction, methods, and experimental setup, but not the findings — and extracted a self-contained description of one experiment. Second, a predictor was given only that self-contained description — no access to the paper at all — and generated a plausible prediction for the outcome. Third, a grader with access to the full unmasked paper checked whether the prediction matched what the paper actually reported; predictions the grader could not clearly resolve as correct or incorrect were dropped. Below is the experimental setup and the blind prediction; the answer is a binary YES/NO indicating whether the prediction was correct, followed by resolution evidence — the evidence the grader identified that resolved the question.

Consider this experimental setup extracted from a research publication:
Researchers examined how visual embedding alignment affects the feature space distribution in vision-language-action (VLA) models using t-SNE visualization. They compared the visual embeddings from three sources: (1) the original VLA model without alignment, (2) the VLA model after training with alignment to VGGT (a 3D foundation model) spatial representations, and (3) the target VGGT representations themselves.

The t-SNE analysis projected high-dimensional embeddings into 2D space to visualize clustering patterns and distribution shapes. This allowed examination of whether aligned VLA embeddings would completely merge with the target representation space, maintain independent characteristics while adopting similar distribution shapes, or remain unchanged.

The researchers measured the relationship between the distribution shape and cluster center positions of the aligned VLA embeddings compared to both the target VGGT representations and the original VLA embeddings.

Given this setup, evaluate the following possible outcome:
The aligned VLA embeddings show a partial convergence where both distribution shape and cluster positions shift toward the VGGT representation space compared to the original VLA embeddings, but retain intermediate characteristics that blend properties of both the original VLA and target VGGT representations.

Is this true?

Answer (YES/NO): NO